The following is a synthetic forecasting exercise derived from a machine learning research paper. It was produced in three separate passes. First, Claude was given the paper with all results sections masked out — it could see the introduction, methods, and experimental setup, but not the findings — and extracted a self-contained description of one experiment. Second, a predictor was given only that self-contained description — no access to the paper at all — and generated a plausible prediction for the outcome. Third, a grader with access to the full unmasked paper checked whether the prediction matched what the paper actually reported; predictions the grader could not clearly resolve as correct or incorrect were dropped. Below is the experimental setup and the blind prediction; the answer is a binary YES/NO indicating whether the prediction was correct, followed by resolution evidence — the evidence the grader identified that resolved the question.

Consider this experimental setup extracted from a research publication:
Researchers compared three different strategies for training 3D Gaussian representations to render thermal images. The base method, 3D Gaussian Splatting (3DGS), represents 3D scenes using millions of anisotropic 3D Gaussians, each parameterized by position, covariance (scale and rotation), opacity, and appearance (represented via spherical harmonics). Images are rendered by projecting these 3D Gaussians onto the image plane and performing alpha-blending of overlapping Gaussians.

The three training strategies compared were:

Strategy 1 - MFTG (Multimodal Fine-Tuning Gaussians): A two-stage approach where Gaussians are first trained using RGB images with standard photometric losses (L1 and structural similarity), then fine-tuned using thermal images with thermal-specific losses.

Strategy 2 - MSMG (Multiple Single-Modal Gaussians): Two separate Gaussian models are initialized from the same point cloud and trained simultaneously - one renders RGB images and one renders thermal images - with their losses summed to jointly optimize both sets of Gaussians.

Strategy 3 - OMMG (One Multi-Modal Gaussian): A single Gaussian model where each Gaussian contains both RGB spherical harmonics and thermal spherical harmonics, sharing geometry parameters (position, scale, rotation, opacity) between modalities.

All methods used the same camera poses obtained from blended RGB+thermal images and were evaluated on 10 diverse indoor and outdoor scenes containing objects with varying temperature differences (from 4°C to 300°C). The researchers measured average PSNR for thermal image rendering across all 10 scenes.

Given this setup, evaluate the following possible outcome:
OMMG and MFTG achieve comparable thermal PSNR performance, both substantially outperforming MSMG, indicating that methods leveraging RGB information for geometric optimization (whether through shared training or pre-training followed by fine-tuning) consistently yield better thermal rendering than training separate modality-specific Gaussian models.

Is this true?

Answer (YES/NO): NO